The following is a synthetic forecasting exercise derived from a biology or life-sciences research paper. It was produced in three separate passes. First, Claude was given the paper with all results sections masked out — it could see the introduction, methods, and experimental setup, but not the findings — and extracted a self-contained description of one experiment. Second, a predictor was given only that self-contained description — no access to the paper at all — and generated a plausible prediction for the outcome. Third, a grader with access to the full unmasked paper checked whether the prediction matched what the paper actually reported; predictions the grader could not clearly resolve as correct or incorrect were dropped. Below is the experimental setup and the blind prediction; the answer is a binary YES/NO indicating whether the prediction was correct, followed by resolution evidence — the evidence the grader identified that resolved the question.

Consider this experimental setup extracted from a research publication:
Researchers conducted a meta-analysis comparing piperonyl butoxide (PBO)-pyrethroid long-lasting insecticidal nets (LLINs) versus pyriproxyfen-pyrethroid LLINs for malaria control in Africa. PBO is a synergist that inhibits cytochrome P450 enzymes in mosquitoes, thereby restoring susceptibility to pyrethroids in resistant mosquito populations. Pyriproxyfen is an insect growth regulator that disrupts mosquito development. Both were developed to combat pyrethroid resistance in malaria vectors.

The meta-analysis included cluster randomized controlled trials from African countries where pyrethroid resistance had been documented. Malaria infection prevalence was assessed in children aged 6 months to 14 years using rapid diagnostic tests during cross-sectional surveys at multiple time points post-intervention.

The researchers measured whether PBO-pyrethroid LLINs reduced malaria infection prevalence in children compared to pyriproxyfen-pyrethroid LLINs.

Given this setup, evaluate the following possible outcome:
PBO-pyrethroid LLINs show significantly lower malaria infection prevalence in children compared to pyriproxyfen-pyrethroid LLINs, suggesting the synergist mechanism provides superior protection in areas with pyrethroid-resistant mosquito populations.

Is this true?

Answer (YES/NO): NO